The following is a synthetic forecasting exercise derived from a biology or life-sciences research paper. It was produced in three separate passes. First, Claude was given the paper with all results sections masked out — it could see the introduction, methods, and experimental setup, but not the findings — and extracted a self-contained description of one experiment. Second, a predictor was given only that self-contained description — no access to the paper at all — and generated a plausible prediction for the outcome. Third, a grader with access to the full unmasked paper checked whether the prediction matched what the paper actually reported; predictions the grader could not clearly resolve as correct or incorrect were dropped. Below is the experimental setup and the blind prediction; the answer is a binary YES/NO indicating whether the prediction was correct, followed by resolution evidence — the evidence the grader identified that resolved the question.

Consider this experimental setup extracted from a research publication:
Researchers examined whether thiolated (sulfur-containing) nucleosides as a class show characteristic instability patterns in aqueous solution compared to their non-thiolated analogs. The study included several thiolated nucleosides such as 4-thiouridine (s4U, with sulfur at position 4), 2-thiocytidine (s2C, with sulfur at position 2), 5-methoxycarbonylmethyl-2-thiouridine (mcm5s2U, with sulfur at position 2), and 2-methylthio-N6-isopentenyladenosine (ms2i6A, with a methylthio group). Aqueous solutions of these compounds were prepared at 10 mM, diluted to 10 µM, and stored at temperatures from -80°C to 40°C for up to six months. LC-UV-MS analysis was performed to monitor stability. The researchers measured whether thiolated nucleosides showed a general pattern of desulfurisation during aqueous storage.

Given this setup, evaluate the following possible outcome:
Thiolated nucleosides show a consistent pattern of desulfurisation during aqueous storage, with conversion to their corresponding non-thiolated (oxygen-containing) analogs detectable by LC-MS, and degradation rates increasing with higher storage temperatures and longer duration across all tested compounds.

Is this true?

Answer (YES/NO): NO